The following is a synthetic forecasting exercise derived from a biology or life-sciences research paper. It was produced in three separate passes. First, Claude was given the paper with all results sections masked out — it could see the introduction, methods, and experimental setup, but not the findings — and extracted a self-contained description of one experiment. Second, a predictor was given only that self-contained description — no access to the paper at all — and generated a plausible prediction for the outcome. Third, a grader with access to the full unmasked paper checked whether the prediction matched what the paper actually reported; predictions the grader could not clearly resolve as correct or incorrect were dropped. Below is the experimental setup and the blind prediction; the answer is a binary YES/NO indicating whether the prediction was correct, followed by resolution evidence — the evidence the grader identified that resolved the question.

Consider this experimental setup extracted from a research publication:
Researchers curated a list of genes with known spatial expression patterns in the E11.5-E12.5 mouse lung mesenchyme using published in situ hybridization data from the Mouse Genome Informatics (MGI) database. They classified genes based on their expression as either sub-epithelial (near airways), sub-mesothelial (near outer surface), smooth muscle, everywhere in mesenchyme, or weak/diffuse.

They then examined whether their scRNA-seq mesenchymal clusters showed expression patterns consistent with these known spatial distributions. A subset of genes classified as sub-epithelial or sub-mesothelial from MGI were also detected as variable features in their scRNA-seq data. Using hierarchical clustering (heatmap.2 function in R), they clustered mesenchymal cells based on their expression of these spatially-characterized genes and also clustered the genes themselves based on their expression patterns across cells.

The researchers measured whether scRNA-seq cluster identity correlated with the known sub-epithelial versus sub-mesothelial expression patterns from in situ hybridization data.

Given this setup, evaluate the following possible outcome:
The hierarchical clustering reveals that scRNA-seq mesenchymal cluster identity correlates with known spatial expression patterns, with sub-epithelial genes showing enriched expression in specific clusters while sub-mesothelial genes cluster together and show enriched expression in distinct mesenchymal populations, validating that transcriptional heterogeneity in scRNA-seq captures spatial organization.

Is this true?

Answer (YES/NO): YES